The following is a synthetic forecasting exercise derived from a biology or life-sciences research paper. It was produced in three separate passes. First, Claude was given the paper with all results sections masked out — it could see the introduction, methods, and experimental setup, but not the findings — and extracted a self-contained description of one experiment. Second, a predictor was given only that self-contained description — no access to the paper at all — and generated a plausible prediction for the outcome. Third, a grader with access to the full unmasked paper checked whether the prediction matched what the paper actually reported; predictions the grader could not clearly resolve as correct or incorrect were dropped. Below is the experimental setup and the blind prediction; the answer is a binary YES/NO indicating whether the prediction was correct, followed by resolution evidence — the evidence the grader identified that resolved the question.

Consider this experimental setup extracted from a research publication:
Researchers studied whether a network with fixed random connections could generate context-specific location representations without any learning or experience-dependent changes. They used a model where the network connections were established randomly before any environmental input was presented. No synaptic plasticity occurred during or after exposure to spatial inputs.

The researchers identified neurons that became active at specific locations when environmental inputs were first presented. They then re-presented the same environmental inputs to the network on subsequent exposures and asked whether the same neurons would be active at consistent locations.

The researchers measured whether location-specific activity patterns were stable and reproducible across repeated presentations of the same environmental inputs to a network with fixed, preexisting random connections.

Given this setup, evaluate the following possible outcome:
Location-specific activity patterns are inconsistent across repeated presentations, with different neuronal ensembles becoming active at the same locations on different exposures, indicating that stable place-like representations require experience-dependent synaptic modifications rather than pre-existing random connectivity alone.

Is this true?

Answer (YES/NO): NO